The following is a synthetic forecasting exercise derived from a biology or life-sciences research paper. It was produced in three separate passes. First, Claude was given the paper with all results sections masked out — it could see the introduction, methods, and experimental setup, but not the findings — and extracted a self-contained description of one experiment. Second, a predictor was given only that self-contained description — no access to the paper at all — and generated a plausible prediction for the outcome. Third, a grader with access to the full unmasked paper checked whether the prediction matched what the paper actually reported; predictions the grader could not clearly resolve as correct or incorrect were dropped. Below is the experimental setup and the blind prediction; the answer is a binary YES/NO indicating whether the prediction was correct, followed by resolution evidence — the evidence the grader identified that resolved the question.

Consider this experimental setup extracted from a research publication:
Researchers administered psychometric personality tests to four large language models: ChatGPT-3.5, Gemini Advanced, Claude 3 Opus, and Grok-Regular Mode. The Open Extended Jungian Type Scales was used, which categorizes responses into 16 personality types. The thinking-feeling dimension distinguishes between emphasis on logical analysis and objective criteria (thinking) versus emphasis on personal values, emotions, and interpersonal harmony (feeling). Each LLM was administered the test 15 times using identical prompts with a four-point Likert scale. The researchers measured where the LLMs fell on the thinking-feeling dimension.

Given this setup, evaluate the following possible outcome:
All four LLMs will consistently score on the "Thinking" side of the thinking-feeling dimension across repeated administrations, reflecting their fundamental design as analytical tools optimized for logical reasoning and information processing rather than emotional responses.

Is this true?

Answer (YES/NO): NO